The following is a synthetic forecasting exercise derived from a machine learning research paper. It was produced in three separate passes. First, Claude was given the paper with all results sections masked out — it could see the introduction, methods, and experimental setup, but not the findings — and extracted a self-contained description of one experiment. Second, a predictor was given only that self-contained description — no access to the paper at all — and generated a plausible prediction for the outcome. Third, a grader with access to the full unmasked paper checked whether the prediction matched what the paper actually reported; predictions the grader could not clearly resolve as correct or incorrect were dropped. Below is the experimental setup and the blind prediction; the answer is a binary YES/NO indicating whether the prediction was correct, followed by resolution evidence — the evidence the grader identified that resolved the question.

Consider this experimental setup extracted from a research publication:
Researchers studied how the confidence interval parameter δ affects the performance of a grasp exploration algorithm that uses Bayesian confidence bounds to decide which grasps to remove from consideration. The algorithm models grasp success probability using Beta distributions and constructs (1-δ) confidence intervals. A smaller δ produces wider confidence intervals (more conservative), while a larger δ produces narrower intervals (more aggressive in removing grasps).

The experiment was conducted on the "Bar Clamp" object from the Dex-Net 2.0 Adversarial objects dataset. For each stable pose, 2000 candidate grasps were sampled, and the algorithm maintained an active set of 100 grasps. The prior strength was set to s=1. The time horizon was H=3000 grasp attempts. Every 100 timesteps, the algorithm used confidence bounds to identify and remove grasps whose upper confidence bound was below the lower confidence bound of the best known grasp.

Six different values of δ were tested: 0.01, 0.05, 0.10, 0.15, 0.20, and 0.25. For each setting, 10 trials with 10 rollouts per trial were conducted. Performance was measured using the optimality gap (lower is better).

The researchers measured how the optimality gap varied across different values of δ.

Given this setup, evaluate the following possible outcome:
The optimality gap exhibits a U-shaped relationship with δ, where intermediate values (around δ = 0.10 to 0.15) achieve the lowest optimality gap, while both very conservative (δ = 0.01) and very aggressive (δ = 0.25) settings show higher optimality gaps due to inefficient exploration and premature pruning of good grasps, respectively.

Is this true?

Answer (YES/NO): NO